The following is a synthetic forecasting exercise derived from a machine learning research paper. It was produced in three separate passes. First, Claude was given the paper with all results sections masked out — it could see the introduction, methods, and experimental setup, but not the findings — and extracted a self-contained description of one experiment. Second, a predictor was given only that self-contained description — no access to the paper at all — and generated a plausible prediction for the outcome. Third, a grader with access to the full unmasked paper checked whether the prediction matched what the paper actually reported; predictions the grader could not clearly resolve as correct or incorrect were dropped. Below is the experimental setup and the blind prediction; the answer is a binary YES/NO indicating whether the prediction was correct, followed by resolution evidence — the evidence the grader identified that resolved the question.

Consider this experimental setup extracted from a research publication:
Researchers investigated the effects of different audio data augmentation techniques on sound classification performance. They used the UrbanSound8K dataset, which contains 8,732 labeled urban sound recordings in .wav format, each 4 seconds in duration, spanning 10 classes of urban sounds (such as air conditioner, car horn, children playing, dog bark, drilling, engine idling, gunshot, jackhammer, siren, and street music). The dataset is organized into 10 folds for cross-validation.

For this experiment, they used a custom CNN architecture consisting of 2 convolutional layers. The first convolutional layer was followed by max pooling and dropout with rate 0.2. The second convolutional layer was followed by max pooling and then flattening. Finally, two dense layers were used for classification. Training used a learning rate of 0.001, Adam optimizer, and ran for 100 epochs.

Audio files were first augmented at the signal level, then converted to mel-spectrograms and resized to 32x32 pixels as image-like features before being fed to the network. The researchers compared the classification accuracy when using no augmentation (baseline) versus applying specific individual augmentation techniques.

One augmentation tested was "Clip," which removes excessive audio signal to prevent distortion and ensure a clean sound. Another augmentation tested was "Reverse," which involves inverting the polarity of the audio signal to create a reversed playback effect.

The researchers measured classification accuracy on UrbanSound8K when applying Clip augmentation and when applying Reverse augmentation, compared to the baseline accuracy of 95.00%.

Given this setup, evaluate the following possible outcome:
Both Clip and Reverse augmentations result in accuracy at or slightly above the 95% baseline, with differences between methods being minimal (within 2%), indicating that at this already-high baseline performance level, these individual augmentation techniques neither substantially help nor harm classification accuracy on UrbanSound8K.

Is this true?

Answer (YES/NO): NO